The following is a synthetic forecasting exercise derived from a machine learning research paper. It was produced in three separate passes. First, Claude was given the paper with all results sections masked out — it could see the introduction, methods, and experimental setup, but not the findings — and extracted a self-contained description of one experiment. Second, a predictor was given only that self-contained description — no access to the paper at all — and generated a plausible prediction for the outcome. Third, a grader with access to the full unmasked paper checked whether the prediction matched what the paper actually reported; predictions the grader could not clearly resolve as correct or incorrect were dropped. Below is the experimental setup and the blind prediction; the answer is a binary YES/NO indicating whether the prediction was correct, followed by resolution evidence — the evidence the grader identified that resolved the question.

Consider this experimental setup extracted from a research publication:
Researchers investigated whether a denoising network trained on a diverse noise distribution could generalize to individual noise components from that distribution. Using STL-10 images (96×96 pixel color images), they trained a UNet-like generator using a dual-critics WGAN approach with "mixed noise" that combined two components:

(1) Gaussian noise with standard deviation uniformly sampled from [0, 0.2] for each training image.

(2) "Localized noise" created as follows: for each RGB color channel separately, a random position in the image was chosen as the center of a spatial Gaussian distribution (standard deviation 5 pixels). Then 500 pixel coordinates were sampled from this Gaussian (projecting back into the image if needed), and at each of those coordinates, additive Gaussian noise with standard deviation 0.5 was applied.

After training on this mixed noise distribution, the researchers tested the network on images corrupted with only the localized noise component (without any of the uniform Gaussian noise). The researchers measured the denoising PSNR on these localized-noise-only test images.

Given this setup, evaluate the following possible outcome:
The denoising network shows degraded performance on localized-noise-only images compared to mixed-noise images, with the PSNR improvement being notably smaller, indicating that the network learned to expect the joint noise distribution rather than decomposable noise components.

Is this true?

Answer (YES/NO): NO